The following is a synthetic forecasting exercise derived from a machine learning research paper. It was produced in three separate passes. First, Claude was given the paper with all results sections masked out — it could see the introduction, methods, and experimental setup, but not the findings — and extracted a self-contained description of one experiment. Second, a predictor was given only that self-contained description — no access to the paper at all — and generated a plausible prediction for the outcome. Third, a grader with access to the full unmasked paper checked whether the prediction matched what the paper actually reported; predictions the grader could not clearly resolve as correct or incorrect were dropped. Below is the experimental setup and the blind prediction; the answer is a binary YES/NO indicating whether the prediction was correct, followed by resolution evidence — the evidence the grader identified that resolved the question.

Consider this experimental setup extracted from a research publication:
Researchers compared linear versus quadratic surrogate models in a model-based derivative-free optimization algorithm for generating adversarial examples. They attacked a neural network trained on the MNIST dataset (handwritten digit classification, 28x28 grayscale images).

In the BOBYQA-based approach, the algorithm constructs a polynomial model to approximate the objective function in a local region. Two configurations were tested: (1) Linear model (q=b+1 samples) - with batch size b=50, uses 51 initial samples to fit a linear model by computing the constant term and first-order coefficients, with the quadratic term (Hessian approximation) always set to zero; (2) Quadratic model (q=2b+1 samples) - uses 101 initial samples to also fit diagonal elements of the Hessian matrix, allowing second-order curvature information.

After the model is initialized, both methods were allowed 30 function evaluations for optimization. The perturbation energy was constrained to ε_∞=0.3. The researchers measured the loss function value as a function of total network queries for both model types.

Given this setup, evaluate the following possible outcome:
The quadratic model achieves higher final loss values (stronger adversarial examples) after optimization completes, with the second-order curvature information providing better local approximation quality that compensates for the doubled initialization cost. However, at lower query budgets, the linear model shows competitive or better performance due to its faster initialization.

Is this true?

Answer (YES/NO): NO